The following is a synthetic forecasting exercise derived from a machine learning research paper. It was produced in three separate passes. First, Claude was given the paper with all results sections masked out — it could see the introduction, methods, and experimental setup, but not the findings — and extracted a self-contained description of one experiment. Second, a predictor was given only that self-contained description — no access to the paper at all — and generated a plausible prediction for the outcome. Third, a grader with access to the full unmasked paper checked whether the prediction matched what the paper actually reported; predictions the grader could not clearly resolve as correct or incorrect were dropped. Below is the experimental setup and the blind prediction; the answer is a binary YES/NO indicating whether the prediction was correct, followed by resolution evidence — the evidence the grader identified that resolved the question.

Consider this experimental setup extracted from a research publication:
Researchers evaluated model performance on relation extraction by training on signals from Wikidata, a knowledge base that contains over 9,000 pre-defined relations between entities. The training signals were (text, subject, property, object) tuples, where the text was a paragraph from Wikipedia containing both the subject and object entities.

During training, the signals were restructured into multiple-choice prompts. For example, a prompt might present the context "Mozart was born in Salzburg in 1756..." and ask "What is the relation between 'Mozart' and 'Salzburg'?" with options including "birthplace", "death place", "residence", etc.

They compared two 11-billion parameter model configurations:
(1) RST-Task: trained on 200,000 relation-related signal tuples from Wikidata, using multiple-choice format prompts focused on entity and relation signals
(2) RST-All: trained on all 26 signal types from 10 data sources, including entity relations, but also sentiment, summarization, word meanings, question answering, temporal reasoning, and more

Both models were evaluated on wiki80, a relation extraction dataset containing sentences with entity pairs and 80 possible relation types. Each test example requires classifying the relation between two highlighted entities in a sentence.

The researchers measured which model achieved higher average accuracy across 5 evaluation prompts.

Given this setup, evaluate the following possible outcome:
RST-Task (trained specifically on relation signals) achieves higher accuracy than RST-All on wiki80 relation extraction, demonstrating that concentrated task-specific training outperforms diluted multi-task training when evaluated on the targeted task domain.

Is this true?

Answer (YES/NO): NO